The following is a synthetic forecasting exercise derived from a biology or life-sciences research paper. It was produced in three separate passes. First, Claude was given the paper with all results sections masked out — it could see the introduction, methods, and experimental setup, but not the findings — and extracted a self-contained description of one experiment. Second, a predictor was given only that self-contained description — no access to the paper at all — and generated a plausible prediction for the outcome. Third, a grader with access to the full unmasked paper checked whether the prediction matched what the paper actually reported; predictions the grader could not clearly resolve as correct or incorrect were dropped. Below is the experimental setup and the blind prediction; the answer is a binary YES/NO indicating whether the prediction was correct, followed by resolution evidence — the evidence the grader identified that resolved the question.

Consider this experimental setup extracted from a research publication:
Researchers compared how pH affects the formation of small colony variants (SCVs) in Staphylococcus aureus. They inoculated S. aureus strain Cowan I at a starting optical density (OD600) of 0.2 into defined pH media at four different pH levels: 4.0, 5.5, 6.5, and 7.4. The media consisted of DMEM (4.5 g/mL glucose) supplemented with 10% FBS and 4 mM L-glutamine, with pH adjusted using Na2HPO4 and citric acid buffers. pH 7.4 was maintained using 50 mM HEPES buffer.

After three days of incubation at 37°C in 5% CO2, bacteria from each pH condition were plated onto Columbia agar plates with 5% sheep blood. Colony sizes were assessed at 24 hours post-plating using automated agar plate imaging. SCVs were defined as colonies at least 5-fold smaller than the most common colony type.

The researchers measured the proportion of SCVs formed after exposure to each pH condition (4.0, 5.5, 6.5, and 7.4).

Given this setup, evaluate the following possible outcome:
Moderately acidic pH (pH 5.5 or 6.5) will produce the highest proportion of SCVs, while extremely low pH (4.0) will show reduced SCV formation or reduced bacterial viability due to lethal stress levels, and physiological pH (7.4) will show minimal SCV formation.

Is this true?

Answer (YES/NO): NO